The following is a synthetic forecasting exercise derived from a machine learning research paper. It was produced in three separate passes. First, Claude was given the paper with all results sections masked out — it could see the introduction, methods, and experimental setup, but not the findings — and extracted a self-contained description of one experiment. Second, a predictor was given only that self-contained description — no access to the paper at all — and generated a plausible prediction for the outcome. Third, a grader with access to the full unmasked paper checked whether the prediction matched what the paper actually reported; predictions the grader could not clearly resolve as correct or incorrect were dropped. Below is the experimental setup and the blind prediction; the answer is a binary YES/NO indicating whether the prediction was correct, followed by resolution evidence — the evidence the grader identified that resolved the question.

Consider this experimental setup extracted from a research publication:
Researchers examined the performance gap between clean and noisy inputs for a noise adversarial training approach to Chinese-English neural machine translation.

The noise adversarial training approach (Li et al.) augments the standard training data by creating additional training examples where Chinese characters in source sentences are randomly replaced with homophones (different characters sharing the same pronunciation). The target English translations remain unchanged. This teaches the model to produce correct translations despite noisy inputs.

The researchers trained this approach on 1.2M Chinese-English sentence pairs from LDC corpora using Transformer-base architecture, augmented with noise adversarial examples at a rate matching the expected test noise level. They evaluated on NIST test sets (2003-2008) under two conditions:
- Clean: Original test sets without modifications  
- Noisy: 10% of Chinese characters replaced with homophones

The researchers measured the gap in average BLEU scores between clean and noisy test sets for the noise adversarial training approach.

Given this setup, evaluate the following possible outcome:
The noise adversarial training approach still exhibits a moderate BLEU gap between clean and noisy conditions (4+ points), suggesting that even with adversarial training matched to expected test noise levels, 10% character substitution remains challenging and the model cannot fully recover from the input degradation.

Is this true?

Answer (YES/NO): NO